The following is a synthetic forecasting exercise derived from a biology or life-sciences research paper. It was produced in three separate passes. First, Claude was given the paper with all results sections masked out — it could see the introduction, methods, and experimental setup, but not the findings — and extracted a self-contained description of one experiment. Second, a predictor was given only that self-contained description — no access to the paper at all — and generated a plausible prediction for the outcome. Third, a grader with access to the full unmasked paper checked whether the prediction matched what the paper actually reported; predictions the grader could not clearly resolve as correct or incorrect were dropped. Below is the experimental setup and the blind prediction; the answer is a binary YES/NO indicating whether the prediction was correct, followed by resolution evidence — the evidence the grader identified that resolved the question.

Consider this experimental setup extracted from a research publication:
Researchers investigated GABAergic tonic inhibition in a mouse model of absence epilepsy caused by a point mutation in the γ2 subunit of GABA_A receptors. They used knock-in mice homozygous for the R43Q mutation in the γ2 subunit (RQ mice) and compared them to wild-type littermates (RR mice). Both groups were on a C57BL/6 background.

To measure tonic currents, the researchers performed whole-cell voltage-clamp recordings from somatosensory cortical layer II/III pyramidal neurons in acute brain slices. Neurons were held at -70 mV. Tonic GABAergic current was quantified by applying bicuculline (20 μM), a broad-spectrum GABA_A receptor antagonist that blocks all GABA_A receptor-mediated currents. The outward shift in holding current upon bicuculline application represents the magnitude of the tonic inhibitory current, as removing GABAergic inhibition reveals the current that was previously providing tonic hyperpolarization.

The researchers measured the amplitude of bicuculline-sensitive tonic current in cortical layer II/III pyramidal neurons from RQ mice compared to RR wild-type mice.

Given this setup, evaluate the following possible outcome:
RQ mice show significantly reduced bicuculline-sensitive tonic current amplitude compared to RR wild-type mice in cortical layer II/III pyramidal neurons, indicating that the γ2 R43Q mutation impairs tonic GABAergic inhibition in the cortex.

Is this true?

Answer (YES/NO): NO